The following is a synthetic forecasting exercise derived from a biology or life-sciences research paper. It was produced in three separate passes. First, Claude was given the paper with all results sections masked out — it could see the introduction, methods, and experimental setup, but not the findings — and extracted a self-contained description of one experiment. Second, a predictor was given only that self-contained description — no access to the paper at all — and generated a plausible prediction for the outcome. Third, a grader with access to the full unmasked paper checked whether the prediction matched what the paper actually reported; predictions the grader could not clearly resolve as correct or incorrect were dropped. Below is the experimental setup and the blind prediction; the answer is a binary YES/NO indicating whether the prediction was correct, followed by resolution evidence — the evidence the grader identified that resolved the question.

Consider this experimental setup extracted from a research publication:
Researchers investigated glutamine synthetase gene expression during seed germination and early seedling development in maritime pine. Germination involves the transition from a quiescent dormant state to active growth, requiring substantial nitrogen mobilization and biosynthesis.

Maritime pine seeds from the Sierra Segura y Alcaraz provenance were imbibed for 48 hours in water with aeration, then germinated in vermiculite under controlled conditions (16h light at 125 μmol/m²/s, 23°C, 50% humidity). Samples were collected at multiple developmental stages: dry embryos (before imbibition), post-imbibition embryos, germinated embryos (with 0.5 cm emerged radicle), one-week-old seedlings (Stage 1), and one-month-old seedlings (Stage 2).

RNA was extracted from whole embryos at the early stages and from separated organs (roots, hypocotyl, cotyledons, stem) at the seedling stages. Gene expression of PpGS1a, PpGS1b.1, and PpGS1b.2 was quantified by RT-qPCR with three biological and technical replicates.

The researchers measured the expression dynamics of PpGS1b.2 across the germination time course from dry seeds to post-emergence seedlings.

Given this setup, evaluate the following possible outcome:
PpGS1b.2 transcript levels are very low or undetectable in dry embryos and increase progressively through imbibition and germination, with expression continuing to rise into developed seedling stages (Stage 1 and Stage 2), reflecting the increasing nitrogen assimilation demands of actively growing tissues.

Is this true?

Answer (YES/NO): NO